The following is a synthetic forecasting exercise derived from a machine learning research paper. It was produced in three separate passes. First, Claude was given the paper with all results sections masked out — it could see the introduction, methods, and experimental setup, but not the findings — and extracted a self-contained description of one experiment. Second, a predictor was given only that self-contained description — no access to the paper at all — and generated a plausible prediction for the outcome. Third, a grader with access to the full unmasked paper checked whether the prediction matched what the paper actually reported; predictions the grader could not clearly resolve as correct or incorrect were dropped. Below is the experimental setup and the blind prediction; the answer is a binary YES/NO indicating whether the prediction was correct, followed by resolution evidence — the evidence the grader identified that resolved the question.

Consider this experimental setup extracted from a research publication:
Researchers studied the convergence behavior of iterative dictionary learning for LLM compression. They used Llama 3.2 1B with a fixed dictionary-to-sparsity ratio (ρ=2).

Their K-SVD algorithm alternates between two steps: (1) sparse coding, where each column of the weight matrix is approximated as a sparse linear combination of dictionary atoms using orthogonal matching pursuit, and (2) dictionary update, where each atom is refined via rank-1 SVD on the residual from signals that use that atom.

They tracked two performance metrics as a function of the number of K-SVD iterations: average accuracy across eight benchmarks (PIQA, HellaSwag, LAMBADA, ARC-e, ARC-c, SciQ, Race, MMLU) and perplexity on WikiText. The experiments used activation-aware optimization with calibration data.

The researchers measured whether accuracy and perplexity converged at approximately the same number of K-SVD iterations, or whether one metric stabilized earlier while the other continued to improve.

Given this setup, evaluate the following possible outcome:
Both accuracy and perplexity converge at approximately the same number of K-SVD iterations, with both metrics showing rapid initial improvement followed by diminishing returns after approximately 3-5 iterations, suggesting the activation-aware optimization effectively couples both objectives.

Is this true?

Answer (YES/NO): NO